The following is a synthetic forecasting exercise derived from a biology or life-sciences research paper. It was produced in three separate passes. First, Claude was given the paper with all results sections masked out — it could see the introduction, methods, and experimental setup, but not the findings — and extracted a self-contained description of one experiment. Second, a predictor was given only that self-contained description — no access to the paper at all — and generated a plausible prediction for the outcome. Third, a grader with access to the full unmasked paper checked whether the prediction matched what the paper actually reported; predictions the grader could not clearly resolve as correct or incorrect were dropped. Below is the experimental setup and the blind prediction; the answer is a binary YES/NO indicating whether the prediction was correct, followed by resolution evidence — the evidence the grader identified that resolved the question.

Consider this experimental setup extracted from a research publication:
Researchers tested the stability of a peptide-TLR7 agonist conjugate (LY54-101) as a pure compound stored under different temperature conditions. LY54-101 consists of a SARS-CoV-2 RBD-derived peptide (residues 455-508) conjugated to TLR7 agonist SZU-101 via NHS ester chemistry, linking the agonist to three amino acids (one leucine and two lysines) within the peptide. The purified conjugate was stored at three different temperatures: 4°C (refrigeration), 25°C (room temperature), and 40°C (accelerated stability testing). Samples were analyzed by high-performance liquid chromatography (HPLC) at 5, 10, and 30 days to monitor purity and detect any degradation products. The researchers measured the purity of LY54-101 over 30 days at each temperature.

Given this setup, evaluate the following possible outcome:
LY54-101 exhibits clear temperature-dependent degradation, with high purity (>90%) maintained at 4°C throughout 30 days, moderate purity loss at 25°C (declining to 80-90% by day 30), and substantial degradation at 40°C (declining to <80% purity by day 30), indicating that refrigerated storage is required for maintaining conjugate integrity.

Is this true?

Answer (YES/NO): NO